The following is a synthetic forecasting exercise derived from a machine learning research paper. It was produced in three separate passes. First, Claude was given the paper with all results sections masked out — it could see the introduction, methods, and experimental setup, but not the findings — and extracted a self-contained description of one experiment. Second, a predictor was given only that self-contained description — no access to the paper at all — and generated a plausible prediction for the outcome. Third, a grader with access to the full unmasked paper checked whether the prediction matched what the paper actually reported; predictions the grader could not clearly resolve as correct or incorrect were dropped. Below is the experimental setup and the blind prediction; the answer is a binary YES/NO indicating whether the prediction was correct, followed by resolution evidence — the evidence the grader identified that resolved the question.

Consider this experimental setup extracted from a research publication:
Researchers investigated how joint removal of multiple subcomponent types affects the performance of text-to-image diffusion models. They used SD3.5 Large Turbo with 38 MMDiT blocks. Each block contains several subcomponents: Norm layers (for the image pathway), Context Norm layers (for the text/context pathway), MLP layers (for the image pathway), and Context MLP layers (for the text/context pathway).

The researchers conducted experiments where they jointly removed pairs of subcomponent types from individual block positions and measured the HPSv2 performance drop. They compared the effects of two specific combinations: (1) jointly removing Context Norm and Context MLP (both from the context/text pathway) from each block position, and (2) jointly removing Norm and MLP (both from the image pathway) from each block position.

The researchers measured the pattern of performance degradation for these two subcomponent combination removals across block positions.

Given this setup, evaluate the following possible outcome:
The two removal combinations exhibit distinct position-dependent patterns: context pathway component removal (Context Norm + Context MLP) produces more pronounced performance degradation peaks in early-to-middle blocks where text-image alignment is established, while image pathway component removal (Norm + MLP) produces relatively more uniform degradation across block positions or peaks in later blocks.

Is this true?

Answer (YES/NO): NO